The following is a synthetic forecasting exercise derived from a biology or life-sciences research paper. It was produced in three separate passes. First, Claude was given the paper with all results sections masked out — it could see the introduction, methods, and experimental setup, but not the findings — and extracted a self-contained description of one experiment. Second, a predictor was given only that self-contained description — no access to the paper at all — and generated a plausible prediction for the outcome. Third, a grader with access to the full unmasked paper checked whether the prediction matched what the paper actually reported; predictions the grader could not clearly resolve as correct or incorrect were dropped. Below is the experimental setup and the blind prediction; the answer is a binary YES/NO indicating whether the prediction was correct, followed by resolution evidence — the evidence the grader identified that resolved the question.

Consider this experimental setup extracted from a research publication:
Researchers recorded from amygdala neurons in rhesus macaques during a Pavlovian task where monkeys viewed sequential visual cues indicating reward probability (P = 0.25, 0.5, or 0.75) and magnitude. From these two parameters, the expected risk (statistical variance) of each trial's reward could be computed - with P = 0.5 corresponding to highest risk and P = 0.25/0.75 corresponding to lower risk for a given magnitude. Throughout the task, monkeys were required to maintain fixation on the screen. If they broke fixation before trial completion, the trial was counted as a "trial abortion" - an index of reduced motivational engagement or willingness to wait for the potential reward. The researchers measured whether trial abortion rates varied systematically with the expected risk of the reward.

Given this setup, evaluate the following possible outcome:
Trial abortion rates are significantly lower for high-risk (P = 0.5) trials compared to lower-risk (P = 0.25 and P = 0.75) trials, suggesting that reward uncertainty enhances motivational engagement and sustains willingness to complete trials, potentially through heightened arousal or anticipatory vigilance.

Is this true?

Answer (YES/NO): NO